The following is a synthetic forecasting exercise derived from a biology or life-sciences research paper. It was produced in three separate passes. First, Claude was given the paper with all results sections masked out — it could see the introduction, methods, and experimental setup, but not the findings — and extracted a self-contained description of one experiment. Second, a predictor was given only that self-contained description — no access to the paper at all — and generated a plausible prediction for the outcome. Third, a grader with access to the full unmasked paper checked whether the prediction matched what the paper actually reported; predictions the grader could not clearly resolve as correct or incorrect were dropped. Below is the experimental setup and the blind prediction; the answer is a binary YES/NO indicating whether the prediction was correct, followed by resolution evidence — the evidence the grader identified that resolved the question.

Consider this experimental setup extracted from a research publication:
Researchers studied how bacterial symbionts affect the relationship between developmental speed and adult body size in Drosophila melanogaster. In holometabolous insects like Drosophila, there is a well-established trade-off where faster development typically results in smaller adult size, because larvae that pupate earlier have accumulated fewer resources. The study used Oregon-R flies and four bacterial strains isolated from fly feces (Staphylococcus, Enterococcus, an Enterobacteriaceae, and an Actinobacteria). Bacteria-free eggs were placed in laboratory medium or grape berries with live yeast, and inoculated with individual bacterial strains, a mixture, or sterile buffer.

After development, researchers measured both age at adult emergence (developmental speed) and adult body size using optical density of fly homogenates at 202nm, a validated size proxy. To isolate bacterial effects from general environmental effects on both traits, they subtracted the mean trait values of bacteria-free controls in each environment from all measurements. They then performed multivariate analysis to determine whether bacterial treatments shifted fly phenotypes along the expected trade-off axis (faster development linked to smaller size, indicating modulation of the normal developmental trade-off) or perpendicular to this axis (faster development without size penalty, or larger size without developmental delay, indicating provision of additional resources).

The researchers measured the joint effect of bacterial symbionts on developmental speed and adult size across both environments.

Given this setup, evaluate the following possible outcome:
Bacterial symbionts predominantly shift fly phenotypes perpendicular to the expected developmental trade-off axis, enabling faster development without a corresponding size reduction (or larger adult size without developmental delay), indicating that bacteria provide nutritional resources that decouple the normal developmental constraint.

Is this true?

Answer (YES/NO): NO